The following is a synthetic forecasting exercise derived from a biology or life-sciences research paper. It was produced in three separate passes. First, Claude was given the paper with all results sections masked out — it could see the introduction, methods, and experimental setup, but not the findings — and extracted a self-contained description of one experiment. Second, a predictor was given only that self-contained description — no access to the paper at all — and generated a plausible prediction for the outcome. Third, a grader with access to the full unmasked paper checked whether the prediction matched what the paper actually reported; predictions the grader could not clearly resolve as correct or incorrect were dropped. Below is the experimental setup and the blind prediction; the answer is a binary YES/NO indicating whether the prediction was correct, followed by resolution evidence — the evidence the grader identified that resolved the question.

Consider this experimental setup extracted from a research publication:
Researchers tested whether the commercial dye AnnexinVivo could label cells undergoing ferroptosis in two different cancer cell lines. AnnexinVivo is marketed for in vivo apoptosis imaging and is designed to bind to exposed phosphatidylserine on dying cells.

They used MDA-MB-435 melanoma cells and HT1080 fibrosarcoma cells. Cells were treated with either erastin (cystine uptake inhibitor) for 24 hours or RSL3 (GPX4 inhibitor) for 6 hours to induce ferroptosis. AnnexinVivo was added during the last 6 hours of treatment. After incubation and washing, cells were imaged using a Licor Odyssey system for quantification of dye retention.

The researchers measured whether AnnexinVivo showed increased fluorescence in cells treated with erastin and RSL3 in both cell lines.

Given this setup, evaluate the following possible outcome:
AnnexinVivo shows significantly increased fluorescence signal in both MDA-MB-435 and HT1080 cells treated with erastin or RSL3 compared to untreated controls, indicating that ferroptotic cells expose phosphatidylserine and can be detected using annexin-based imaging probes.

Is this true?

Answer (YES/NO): NO